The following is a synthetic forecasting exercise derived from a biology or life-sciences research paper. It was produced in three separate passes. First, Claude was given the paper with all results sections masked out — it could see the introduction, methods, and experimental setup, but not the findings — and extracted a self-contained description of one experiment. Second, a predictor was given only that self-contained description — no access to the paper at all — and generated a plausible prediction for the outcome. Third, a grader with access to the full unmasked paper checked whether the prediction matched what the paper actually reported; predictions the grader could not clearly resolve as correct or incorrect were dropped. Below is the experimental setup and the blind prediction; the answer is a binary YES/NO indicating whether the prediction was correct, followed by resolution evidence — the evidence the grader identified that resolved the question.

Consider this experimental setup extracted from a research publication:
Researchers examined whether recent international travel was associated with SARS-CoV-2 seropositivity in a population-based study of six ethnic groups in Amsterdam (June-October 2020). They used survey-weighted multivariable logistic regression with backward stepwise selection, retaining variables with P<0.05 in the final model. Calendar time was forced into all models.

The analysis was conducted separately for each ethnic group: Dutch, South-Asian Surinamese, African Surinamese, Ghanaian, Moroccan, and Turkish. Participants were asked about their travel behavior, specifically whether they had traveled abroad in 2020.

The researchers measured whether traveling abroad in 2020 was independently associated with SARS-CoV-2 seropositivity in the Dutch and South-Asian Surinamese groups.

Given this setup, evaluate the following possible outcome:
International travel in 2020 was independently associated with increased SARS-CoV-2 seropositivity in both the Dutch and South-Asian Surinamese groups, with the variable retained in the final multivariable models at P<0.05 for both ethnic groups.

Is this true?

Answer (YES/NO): YES